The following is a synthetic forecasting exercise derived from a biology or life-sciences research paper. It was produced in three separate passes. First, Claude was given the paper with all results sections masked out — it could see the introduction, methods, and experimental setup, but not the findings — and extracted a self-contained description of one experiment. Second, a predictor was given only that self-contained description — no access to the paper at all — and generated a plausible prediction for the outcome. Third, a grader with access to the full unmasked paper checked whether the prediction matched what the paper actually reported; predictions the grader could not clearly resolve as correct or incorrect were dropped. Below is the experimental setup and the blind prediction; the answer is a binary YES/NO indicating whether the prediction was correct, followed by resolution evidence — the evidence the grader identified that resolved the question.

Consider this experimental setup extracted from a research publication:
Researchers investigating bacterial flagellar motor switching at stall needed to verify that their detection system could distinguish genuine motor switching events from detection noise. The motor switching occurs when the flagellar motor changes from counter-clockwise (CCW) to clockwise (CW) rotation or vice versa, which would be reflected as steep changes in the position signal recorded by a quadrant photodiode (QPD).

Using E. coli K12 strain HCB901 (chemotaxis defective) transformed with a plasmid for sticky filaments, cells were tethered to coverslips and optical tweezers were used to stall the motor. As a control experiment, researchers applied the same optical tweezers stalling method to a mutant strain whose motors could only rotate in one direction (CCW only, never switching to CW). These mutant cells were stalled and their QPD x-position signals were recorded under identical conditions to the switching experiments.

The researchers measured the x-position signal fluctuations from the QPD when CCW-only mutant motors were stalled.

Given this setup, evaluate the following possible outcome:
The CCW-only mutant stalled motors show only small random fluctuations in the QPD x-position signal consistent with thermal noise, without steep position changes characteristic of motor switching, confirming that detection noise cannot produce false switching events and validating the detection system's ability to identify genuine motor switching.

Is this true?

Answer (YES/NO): YES